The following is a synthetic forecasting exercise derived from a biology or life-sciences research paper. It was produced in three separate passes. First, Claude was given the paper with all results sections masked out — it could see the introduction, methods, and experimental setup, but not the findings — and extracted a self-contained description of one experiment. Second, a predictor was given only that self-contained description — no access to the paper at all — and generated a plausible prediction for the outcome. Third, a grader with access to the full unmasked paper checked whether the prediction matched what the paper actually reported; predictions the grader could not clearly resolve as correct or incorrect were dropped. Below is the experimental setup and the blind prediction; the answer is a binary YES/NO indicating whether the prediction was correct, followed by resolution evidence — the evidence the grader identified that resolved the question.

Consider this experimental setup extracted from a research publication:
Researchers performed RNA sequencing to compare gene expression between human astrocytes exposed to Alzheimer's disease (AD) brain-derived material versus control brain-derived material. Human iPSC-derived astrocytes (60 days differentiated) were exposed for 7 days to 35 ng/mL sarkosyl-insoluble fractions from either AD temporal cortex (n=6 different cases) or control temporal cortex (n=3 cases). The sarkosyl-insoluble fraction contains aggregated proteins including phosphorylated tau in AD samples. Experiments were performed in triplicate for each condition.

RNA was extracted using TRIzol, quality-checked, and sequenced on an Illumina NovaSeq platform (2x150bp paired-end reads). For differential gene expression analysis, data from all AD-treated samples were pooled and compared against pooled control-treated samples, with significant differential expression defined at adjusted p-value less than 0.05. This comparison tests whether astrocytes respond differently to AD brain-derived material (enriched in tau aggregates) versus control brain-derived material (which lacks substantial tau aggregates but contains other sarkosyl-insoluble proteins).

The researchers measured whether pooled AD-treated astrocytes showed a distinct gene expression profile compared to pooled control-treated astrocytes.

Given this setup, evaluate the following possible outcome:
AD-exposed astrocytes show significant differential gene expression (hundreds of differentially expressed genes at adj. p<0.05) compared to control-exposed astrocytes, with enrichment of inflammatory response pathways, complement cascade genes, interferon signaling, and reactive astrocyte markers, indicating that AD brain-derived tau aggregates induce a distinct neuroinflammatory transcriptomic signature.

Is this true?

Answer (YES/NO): NO